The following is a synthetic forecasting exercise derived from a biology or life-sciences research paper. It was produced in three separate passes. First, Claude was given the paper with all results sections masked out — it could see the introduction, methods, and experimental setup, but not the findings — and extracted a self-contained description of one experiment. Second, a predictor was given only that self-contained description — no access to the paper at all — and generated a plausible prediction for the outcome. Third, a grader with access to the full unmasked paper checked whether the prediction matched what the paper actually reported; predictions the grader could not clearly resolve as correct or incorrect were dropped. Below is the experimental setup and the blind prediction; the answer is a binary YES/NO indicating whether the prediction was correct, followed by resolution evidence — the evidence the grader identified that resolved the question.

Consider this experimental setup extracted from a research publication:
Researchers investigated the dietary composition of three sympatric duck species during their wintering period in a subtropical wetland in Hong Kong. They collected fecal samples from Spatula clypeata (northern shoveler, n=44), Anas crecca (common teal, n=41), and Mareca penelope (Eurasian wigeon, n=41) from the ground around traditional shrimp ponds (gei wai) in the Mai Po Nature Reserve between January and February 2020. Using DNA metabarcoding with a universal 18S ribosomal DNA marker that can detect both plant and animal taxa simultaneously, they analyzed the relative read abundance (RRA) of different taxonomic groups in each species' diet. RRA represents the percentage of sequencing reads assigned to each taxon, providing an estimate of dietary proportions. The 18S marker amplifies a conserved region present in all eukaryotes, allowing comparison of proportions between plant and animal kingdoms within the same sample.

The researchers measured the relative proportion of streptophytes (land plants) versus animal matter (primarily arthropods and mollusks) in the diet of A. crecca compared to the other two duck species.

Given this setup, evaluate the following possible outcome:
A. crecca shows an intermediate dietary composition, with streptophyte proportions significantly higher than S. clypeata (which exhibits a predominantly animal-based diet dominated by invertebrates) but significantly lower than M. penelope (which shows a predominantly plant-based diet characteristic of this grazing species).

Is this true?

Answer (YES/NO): NO